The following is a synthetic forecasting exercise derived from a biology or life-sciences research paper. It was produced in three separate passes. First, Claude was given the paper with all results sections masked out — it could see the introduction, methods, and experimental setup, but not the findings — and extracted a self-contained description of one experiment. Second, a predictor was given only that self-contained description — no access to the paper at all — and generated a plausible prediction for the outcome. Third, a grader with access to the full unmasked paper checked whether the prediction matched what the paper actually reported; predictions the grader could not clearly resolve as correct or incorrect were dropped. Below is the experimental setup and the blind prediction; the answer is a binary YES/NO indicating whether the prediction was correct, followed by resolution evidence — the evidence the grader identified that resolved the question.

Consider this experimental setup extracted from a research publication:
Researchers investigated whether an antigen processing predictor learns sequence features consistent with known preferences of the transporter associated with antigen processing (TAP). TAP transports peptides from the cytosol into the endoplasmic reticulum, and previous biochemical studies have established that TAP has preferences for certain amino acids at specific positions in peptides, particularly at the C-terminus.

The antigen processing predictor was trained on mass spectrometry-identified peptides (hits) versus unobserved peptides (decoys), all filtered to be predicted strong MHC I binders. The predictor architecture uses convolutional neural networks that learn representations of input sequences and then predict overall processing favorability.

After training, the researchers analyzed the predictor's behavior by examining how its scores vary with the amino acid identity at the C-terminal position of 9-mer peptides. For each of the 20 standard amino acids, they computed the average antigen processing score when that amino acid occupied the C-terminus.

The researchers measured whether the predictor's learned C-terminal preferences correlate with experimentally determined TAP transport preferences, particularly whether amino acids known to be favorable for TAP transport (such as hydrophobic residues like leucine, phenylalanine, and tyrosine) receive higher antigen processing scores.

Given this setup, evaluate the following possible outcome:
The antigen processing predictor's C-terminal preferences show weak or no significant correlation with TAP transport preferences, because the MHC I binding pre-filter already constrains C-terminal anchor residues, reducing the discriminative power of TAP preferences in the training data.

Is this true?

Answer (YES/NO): NO